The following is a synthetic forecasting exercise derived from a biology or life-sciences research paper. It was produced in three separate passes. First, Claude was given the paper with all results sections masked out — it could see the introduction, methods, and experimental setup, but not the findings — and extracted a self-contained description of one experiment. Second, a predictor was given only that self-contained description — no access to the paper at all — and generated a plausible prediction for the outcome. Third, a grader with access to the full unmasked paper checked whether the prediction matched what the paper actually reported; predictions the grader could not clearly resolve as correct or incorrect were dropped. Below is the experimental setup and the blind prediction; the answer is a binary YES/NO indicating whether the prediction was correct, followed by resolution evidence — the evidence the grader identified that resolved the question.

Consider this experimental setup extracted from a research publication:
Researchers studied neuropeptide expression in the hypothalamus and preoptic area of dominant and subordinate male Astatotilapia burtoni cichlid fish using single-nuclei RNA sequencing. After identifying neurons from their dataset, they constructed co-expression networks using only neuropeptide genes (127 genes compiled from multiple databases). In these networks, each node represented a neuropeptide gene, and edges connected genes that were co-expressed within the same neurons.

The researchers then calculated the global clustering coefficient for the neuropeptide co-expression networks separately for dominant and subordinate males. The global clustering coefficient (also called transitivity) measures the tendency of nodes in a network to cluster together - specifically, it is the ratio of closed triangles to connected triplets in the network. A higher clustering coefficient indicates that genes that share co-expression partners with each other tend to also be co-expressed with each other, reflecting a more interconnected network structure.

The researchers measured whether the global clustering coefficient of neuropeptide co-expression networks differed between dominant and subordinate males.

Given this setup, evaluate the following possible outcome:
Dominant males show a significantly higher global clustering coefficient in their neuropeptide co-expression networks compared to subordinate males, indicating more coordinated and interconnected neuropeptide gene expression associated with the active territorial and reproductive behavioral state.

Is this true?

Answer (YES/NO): YES